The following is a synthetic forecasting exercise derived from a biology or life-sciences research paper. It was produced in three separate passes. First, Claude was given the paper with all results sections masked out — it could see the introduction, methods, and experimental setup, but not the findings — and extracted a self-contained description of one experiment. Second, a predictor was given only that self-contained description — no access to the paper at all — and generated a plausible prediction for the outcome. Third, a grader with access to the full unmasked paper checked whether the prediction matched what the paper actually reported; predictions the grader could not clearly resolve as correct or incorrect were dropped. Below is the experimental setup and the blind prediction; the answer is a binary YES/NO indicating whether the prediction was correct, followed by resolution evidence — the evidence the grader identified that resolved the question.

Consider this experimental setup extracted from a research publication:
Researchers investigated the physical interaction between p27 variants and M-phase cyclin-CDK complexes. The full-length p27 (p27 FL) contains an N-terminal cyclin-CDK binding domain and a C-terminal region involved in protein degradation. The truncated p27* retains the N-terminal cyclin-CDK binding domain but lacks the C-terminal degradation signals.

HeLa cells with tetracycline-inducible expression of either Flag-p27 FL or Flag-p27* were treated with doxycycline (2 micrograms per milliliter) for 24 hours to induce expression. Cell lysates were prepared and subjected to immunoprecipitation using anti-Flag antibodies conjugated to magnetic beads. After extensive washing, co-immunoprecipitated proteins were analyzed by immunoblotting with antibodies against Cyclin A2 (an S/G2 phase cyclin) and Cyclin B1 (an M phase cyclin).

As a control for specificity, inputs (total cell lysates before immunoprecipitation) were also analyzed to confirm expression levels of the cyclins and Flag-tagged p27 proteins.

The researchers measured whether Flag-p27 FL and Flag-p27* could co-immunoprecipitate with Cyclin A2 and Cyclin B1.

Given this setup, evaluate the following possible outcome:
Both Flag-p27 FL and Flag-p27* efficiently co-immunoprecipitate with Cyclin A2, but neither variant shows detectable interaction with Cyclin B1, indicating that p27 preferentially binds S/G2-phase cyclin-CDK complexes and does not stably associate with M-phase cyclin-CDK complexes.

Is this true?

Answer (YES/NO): NO